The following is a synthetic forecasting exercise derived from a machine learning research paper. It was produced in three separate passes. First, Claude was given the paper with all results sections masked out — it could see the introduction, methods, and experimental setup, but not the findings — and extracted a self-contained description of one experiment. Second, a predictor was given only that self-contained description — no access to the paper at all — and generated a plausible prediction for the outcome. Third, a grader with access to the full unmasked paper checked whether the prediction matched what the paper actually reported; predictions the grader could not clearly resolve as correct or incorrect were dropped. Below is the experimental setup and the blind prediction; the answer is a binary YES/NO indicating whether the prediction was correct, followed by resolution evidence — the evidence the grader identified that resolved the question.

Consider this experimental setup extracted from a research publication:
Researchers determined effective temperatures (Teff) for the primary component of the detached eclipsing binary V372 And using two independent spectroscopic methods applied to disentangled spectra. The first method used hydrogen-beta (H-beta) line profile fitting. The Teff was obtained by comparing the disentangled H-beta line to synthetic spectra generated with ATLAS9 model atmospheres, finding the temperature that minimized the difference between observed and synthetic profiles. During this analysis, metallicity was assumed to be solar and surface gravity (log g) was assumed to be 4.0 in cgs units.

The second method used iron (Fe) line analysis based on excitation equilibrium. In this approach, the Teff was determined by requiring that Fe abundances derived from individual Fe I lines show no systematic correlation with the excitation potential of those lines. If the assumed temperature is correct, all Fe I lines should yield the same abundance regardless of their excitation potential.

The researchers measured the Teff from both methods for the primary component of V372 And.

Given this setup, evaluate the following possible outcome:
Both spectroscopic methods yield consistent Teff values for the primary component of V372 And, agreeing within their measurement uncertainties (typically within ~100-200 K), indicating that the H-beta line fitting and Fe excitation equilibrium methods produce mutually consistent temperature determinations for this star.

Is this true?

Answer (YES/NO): YES